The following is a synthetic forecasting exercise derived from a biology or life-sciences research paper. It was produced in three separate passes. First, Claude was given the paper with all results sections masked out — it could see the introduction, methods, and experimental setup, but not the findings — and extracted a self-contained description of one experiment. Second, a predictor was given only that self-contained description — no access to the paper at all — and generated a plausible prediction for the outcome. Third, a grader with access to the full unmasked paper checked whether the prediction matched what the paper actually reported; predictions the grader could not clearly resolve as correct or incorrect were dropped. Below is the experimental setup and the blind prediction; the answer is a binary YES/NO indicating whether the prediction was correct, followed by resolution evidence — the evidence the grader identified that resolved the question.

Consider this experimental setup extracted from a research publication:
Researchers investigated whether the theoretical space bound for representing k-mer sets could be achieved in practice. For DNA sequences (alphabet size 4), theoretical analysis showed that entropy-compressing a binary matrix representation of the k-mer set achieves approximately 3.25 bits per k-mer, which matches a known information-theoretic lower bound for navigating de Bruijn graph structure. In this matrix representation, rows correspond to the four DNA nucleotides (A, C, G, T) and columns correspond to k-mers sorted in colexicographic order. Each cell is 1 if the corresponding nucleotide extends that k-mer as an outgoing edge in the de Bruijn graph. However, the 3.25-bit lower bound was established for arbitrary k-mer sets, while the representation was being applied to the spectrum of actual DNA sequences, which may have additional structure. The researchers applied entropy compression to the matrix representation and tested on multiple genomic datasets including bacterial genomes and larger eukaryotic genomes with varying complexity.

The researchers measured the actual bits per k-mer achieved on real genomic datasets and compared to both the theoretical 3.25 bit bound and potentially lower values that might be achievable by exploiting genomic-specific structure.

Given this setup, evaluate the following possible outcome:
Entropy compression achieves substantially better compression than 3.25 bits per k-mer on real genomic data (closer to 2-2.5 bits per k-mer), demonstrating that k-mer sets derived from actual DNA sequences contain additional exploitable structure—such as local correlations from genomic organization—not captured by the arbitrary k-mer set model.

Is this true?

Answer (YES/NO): YES